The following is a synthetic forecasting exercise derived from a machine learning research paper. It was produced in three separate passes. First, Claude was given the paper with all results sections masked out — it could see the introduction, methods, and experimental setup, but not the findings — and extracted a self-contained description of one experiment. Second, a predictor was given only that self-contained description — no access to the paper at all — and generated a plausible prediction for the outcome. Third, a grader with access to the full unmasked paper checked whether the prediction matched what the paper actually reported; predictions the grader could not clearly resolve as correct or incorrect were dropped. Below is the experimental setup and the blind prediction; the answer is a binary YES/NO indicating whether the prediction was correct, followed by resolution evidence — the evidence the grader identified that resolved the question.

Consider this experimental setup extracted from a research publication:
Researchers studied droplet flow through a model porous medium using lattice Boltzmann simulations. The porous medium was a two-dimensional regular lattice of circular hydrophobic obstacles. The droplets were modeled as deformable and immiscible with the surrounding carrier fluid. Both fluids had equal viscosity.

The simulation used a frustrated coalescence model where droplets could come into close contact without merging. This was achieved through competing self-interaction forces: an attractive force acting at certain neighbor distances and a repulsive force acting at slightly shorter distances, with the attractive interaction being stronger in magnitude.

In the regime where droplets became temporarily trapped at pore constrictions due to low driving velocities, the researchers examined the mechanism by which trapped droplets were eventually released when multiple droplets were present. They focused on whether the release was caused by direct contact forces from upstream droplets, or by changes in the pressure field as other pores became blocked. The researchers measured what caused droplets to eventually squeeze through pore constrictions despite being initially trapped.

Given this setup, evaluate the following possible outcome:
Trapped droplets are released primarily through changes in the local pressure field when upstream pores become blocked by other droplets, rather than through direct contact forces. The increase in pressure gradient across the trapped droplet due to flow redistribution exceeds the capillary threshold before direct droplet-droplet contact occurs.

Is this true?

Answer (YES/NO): YES